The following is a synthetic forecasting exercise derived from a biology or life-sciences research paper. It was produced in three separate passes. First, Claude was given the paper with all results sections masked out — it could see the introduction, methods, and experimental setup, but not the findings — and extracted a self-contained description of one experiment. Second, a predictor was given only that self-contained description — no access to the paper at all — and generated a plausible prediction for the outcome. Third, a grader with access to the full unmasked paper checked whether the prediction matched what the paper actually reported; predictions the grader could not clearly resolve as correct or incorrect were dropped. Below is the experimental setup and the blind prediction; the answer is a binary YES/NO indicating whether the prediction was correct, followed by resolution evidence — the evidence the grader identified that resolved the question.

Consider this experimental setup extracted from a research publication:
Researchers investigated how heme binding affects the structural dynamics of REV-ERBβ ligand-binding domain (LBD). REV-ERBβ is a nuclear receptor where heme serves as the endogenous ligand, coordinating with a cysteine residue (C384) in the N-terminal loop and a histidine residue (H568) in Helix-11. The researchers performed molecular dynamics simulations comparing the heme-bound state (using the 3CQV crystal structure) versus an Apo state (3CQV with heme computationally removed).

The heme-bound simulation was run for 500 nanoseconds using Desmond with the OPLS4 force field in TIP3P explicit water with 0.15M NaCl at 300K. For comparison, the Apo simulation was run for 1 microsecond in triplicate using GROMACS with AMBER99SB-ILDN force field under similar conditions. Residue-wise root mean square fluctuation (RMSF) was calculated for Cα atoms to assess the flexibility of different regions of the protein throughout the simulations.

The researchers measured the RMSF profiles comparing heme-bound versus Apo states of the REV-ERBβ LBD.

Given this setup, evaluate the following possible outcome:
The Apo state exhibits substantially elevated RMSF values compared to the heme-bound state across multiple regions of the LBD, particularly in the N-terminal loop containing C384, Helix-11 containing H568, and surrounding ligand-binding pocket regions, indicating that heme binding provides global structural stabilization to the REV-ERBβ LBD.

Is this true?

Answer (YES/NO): YES